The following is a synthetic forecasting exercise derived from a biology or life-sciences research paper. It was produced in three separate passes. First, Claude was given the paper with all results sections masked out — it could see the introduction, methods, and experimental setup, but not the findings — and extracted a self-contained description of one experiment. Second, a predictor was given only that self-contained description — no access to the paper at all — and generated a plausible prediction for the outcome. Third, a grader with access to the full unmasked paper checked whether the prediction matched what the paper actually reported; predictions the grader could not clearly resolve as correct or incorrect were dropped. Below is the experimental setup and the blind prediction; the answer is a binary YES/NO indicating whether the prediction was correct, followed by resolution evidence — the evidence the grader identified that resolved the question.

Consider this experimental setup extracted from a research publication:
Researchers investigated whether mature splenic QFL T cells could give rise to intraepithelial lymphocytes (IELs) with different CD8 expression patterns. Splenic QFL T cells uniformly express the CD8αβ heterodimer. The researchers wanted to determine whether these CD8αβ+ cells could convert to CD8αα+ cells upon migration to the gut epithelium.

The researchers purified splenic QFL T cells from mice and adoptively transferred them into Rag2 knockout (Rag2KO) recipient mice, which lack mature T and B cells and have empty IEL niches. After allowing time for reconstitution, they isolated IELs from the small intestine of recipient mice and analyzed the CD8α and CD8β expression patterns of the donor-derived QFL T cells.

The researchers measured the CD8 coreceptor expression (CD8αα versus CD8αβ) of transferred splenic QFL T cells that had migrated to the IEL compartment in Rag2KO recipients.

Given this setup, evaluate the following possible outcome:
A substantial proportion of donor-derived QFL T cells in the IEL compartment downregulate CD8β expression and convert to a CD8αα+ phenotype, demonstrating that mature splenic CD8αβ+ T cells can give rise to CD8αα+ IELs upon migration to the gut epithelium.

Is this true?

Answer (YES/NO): NO